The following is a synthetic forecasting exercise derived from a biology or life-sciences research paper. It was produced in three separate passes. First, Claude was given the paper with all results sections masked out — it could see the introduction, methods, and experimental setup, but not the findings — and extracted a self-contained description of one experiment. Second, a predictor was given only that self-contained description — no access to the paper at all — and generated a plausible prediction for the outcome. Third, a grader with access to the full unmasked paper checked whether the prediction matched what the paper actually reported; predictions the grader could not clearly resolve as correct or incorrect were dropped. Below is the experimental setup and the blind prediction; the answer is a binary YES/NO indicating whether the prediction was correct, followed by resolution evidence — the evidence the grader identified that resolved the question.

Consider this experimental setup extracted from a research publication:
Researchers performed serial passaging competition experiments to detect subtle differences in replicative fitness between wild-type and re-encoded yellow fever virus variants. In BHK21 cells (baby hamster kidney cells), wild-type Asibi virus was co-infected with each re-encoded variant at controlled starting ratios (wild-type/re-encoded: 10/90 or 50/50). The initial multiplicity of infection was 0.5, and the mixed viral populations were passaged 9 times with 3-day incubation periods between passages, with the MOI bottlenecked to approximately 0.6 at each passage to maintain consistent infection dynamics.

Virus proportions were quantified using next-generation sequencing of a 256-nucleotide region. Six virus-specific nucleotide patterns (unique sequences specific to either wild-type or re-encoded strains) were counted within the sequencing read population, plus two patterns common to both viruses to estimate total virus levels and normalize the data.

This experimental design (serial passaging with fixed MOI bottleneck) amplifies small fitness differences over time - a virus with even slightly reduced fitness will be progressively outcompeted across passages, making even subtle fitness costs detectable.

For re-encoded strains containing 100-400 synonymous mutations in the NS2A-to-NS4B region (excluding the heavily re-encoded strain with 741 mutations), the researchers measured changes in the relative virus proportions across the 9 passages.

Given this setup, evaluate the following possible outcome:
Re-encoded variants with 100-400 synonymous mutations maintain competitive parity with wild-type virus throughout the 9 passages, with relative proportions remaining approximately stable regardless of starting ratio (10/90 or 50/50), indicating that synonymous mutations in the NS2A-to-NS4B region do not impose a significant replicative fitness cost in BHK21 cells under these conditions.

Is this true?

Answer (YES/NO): YES